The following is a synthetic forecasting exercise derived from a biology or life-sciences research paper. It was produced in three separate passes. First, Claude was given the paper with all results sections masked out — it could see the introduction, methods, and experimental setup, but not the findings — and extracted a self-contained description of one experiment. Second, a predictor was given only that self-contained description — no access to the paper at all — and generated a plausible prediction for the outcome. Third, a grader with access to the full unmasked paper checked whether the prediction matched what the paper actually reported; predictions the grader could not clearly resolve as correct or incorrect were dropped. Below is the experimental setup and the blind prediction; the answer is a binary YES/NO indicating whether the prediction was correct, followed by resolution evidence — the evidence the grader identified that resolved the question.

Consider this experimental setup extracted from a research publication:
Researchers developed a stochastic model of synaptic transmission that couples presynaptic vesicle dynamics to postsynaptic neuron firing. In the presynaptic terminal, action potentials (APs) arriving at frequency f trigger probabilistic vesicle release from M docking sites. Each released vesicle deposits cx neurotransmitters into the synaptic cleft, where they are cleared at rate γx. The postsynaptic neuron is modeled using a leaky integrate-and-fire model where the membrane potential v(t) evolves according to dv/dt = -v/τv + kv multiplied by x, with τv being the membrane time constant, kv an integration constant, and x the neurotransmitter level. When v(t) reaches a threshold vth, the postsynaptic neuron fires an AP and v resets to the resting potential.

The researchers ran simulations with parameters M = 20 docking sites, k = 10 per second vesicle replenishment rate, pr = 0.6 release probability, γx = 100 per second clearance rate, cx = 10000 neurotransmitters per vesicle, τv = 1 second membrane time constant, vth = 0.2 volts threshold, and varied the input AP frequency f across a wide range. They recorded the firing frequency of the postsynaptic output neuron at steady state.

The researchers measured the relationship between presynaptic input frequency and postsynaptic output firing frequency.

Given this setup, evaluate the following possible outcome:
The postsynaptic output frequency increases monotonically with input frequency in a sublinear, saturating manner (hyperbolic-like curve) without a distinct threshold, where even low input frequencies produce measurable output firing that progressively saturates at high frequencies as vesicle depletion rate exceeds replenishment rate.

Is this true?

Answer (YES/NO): NO